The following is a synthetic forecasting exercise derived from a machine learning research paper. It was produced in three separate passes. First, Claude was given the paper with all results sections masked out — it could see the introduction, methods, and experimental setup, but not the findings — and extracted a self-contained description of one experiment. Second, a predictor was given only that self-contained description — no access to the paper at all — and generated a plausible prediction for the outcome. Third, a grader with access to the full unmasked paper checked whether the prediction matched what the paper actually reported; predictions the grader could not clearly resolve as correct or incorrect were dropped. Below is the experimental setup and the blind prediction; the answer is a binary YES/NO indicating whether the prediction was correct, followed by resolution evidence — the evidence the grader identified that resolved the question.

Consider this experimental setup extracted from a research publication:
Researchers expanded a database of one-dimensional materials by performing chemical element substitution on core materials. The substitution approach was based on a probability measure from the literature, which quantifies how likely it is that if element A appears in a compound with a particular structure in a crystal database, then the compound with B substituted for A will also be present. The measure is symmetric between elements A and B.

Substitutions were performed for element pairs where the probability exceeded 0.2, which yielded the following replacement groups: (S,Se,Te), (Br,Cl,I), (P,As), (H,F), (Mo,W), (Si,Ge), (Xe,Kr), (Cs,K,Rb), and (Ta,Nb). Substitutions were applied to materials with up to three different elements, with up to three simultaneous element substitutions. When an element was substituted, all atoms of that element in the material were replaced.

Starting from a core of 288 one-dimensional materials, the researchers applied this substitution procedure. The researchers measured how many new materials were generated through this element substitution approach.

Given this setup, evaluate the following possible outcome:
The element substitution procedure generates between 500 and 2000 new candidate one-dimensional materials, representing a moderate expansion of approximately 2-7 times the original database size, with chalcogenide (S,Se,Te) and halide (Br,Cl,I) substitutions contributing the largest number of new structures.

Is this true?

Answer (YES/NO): NO